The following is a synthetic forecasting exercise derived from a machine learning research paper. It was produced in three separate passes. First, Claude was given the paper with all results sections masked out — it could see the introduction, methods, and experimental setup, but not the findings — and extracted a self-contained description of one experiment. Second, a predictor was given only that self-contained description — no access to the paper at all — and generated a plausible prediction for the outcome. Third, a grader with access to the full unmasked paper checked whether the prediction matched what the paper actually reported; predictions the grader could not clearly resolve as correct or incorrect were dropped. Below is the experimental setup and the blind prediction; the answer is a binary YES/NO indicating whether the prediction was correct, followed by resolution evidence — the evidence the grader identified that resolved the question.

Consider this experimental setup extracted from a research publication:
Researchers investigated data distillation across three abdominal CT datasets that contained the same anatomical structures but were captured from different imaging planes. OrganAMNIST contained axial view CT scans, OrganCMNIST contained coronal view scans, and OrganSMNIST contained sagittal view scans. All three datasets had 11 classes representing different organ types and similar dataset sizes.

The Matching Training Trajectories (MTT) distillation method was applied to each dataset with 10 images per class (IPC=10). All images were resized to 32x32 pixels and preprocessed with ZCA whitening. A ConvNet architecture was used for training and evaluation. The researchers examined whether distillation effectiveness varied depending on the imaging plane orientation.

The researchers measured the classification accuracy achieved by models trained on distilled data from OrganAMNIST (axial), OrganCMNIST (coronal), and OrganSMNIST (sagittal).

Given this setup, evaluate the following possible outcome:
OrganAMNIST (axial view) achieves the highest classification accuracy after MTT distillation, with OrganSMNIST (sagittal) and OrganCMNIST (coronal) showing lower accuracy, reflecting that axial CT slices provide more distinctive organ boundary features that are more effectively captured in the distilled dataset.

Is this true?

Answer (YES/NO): NO